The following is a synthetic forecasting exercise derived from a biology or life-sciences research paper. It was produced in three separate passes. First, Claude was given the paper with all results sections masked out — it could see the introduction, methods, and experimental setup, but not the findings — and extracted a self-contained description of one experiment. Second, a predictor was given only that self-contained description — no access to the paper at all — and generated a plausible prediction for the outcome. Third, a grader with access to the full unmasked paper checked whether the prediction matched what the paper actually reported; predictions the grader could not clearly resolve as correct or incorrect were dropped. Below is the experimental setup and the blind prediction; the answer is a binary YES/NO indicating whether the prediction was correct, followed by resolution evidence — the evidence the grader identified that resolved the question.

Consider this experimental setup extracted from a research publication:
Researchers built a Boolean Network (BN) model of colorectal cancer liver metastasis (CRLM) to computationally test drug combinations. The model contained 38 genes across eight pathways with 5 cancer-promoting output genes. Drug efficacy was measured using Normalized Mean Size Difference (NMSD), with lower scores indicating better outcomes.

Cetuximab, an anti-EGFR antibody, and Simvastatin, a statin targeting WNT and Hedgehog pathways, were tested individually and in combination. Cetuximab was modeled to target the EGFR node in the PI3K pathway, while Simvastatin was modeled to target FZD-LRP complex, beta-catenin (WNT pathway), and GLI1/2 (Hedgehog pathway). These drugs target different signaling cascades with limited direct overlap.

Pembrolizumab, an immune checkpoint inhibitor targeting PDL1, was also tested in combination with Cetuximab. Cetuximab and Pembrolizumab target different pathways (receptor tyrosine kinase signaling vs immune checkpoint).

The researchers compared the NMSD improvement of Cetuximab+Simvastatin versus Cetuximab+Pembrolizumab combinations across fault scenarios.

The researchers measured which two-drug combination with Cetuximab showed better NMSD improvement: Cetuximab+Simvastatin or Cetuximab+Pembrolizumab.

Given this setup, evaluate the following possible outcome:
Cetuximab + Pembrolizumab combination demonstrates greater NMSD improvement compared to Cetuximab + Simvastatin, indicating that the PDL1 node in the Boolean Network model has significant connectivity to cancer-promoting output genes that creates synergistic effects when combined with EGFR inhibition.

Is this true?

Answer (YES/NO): NO